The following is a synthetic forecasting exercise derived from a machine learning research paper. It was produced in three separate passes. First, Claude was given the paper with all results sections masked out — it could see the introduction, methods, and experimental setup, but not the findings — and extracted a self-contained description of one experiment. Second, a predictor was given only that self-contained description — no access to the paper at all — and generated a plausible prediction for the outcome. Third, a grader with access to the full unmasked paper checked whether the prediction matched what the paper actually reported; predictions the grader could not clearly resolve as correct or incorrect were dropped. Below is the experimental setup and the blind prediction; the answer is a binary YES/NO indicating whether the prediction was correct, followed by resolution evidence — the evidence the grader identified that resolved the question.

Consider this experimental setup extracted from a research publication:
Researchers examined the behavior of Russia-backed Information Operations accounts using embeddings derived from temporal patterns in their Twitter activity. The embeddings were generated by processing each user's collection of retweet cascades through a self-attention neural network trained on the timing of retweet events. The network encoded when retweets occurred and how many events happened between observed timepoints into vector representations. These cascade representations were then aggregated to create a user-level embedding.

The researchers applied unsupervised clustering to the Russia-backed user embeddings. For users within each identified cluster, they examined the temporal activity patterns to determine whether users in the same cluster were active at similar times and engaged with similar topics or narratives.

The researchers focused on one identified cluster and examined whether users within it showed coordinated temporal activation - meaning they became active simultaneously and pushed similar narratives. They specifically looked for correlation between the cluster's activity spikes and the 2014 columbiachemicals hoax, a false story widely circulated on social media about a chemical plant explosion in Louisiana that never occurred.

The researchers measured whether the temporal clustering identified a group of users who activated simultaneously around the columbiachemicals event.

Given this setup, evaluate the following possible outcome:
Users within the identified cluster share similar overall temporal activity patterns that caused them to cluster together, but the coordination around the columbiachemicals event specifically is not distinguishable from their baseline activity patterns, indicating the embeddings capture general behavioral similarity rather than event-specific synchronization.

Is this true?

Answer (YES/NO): NO